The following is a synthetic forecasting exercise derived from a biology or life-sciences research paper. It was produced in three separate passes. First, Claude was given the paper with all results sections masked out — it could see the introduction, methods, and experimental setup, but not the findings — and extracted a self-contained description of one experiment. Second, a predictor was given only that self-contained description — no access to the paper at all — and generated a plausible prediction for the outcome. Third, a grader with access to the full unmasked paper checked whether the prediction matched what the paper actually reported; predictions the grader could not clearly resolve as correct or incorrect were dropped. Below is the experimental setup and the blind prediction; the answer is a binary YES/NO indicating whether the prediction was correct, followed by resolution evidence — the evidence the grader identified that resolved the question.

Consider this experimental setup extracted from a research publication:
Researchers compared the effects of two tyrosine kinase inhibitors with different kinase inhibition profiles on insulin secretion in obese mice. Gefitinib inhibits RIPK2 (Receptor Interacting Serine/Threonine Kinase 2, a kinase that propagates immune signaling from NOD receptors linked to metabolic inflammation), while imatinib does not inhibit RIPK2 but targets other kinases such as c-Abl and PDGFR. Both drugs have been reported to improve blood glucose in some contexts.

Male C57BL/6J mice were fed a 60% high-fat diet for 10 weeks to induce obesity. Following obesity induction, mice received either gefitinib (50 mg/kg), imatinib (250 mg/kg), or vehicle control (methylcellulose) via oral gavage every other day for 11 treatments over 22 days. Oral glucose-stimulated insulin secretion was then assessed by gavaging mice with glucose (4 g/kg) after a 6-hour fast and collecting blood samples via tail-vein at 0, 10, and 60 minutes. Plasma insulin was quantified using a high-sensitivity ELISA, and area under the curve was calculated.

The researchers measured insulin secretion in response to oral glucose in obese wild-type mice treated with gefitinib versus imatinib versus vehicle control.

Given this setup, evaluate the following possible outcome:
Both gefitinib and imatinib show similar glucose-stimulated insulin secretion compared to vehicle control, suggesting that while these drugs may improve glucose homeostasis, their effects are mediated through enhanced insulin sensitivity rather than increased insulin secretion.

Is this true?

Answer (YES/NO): NO